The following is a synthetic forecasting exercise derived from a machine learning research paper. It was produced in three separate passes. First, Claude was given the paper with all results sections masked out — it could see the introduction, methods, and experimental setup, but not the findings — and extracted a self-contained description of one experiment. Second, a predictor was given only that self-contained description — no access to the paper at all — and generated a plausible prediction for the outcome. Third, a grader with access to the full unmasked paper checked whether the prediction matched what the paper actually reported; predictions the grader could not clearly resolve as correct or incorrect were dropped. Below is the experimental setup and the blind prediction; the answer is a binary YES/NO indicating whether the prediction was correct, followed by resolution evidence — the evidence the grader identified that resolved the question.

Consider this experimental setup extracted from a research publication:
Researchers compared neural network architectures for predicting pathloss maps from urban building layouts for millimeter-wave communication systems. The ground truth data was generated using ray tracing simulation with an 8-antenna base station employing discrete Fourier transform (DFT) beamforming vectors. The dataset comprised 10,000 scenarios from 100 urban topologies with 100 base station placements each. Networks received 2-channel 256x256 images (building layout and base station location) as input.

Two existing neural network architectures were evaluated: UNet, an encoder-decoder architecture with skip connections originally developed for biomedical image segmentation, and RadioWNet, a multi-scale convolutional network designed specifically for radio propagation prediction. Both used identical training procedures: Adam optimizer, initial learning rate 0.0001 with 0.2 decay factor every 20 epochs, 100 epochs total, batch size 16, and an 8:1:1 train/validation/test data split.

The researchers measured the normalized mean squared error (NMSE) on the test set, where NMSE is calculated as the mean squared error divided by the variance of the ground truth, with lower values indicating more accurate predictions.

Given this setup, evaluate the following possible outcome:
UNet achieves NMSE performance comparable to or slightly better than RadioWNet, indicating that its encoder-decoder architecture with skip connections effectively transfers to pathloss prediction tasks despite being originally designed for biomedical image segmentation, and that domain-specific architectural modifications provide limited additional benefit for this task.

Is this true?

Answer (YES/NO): NO